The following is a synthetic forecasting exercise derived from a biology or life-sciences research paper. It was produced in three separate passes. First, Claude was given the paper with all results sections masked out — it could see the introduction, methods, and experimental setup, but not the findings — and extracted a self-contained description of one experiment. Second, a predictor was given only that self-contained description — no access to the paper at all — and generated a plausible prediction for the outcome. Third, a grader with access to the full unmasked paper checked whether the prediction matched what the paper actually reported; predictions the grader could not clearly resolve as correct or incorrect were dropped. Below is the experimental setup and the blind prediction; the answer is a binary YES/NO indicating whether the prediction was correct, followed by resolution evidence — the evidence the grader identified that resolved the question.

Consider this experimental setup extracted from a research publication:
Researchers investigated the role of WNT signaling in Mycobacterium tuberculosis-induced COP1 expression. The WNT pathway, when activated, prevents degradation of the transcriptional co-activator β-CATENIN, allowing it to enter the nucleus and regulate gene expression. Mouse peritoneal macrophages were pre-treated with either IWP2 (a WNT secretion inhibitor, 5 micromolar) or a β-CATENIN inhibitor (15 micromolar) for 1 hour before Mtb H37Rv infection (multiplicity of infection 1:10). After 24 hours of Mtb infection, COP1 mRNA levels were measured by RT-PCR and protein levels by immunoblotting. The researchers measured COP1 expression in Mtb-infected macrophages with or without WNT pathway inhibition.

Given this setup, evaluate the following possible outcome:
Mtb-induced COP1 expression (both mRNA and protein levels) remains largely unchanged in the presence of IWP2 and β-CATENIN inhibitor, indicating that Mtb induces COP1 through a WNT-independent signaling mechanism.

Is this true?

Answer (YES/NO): NO